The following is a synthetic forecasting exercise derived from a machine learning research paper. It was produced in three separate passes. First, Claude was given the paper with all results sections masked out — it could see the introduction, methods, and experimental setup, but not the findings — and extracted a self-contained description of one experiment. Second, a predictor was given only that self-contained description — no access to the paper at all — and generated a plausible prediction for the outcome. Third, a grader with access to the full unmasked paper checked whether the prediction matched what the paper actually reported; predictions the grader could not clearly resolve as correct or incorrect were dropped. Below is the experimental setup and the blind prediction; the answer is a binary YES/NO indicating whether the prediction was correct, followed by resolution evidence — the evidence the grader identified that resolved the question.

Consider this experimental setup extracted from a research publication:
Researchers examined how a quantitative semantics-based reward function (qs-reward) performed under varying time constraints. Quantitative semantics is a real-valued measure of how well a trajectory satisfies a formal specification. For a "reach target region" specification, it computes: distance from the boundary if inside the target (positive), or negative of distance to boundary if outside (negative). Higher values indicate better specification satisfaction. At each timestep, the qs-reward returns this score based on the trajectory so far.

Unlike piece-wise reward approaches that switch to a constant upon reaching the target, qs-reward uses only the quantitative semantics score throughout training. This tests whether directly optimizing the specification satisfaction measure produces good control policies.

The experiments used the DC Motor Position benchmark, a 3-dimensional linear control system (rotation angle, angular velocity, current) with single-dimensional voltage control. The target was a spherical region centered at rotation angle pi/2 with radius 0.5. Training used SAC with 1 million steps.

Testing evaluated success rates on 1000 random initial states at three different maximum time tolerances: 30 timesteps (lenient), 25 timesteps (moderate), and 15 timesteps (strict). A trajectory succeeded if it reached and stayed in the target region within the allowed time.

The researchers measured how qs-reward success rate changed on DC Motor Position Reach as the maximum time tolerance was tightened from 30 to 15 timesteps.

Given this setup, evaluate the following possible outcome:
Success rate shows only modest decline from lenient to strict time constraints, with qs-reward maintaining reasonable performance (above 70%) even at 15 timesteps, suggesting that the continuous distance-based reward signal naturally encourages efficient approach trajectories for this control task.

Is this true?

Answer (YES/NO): NO